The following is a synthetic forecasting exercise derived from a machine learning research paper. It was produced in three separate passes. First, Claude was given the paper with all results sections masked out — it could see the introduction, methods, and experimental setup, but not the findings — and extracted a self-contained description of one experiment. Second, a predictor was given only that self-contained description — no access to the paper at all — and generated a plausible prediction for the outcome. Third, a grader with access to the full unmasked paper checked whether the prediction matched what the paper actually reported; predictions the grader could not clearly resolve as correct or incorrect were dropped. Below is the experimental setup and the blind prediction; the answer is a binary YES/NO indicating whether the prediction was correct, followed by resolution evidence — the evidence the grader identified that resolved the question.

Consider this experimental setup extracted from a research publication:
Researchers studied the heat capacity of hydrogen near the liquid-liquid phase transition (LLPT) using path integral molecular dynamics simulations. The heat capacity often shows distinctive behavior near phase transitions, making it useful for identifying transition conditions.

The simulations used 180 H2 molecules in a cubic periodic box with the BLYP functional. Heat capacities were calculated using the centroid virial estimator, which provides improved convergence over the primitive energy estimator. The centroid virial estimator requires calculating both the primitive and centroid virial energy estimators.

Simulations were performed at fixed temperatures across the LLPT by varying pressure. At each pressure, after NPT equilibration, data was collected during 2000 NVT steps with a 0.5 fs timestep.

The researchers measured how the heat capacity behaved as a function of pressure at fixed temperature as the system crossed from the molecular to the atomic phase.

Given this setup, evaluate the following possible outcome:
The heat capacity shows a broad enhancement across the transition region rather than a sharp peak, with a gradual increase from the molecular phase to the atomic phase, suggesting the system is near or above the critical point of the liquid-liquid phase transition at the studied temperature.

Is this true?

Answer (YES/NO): NO